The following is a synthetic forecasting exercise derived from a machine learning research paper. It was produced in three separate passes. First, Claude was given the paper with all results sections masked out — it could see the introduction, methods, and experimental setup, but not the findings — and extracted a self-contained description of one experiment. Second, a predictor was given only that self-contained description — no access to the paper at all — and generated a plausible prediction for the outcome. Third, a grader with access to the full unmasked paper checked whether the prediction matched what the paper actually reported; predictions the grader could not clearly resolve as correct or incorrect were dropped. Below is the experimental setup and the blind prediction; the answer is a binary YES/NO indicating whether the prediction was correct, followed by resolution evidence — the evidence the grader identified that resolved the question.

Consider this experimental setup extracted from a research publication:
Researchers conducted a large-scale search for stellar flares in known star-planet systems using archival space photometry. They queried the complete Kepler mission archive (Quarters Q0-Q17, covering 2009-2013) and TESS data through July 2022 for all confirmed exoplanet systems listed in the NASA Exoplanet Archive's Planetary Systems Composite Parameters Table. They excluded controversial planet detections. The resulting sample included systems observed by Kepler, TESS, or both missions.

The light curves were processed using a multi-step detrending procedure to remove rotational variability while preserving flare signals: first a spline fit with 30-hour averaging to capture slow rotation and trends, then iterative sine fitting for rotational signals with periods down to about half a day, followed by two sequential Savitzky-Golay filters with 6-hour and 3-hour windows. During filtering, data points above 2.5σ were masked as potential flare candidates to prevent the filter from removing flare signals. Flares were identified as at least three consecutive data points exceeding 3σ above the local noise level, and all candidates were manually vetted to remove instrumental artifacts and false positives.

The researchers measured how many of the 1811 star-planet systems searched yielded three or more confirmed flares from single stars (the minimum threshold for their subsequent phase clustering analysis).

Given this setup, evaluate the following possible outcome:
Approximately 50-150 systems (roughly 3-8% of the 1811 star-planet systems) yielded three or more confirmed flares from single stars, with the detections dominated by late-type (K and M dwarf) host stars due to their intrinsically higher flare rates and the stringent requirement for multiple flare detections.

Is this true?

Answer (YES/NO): NO